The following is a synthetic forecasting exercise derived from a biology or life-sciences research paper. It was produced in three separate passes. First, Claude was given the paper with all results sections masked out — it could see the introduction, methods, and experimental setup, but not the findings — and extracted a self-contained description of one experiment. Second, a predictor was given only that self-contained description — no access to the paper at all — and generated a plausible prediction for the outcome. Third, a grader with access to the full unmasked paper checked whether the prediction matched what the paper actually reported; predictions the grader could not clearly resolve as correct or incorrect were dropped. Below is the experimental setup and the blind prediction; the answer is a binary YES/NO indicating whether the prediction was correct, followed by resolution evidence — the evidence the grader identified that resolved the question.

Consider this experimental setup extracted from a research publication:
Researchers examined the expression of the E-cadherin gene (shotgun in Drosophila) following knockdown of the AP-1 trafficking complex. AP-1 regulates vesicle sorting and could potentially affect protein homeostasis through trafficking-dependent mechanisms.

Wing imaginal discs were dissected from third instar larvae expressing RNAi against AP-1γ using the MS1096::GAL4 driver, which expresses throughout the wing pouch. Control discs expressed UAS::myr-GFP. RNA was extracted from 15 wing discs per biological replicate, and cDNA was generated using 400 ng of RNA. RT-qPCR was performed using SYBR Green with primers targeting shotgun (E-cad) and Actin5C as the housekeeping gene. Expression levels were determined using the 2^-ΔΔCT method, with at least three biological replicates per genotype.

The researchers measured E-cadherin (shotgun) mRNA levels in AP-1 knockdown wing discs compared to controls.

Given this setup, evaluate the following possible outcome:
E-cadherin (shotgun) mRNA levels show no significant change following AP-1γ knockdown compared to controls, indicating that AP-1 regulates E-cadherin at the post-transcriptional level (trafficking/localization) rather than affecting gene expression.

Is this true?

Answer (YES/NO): NO